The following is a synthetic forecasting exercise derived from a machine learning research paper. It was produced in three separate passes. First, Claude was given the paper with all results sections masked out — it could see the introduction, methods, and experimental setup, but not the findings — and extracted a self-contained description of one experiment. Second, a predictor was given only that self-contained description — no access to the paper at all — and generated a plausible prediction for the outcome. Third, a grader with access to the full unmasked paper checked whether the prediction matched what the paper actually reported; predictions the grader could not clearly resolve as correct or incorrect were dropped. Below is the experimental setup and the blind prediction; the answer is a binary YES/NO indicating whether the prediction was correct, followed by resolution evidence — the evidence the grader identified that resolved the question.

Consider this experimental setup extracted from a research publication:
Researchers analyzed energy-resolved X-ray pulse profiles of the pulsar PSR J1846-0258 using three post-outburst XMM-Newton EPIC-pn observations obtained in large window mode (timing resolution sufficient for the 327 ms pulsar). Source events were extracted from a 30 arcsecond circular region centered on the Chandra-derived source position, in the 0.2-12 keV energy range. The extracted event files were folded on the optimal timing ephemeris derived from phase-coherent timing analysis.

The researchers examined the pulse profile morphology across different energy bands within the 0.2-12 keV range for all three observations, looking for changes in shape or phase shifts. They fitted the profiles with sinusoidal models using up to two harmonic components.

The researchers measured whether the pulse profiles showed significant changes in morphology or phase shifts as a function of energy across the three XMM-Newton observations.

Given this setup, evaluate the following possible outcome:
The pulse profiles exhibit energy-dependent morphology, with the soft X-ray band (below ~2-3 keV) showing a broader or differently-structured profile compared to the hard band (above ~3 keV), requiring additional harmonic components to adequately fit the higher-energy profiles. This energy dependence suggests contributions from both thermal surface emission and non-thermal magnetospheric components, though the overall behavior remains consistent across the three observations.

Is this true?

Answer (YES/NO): NO